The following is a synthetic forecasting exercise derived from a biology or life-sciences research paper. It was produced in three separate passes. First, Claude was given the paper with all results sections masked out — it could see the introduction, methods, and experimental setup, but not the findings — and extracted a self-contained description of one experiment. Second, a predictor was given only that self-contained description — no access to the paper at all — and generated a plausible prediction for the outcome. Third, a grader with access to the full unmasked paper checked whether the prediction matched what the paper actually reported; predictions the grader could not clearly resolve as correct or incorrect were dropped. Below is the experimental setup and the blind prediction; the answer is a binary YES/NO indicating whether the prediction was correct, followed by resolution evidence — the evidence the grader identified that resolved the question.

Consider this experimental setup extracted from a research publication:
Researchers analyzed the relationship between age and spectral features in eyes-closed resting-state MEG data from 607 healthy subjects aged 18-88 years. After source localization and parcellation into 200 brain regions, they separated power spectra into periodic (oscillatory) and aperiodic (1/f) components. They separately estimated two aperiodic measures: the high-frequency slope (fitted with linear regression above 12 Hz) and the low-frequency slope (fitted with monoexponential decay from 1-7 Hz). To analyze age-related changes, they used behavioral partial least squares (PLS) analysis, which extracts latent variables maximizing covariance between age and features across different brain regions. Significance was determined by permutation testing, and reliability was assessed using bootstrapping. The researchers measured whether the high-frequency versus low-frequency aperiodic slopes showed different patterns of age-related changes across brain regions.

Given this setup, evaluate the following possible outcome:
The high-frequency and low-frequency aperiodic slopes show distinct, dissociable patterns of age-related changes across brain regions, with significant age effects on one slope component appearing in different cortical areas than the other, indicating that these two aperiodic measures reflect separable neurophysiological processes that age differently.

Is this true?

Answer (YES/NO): YES